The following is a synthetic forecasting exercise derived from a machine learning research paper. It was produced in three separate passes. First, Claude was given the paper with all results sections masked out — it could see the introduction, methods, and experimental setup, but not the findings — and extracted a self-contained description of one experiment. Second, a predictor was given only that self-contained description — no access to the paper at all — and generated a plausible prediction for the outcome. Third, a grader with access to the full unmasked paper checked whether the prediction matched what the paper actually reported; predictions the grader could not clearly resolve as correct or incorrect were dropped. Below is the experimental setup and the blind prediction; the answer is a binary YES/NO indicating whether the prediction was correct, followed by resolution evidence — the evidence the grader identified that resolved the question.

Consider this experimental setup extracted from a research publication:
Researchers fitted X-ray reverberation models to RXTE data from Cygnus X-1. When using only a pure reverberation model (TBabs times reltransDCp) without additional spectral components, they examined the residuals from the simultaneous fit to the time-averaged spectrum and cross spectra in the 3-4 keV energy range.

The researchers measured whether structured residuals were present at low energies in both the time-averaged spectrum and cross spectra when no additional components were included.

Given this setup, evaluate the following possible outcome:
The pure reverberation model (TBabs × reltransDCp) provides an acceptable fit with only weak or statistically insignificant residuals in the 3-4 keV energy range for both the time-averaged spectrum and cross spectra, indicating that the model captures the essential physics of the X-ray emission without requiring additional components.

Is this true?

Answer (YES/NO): NO